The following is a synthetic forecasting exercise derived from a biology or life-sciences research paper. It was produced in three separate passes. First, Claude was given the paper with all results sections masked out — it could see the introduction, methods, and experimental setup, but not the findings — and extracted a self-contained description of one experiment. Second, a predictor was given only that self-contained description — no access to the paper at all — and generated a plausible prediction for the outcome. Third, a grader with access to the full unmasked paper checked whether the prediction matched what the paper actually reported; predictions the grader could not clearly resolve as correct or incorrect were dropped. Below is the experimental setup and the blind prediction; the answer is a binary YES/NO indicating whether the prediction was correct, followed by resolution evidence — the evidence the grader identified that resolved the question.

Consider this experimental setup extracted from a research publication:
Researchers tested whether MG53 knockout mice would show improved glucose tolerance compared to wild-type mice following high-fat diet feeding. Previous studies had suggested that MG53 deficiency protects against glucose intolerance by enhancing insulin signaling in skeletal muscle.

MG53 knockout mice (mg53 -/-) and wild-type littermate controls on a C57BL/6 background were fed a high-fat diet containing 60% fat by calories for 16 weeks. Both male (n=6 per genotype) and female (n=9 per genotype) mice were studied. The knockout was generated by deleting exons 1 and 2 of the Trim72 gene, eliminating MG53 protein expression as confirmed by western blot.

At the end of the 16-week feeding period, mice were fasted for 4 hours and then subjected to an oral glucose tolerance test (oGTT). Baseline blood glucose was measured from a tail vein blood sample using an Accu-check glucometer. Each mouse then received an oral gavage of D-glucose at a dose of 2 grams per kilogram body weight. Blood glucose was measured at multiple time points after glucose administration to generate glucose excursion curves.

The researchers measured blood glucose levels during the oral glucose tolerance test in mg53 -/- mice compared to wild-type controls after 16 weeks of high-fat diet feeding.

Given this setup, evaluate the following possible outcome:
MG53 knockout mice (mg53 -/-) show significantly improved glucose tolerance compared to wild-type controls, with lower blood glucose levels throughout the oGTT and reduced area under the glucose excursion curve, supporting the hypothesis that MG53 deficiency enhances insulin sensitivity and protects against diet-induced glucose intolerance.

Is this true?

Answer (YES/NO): NO